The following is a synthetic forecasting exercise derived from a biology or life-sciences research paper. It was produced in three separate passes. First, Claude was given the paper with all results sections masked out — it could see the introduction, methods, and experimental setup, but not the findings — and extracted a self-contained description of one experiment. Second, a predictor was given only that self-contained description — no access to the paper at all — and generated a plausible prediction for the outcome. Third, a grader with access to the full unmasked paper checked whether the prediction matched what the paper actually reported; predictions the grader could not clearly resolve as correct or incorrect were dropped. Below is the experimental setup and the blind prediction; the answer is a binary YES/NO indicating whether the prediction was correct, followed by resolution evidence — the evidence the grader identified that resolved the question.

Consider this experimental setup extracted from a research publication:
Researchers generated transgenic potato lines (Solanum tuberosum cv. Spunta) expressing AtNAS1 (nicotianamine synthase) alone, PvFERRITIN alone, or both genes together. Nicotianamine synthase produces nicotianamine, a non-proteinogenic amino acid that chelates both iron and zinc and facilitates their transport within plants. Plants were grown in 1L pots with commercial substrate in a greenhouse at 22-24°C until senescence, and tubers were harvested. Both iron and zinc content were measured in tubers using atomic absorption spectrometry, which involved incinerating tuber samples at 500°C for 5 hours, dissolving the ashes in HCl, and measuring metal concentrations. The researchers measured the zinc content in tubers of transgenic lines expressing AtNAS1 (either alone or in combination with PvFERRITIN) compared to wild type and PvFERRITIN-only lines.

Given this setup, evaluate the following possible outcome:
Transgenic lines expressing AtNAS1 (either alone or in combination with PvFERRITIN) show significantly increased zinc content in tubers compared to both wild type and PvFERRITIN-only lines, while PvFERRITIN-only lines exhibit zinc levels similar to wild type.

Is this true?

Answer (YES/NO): NO